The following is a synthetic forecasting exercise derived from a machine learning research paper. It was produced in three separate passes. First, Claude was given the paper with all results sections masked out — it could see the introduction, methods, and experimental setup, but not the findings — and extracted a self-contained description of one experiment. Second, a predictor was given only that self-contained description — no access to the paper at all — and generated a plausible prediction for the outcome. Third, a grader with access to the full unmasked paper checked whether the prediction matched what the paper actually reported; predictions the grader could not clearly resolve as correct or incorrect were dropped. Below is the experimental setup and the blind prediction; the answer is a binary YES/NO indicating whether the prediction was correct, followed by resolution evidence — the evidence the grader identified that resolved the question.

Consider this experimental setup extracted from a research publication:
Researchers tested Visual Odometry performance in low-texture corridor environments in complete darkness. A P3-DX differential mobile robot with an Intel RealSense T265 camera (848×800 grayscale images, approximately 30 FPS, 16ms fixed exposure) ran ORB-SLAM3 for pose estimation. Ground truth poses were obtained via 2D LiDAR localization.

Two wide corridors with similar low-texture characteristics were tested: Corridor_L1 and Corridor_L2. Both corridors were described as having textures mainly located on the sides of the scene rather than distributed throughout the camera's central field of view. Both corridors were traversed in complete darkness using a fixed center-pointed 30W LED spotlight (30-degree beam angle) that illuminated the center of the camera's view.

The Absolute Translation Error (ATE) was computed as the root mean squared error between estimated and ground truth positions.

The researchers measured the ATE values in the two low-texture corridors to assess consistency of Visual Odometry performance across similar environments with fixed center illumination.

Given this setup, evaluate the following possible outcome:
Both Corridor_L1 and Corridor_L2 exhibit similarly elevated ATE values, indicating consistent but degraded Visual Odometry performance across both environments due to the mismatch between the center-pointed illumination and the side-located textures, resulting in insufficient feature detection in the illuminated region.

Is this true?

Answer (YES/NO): NO